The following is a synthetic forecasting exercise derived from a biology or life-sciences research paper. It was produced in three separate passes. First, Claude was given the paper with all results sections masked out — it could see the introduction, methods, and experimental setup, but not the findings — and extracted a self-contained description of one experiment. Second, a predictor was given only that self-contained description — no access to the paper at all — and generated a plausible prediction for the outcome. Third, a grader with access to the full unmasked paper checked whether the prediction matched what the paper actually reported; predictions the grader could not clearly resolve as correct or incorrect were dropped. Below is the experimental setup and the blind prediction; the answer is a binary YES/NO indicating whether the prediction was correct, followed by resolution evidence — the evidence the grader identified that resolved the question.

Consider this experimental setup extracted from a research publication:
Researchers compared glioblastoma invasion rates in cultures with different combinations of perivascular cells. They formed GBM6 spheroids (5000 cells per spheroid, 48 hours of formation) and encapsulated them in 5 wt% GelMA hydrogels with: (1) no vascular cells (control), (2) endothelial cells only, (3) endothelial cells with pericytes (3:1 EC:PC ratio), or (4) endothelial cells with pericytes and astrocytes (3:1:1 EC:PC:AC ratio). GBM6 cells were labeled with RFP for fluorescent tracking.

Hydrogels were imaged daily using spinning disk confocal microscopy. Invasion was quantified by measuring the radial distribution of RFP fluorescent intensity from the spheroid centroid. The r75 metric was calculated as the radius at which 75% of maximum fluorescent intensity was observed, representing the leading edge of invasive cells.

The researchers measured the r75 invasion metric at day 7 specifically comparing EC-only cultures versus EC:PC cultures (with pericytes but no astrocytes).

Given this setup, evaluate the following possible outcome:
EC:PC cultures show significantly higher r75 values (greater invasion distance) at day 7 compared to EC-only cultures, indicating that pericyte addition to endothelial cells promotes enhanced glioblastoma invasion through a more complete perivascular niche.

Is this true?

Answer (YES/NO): YES